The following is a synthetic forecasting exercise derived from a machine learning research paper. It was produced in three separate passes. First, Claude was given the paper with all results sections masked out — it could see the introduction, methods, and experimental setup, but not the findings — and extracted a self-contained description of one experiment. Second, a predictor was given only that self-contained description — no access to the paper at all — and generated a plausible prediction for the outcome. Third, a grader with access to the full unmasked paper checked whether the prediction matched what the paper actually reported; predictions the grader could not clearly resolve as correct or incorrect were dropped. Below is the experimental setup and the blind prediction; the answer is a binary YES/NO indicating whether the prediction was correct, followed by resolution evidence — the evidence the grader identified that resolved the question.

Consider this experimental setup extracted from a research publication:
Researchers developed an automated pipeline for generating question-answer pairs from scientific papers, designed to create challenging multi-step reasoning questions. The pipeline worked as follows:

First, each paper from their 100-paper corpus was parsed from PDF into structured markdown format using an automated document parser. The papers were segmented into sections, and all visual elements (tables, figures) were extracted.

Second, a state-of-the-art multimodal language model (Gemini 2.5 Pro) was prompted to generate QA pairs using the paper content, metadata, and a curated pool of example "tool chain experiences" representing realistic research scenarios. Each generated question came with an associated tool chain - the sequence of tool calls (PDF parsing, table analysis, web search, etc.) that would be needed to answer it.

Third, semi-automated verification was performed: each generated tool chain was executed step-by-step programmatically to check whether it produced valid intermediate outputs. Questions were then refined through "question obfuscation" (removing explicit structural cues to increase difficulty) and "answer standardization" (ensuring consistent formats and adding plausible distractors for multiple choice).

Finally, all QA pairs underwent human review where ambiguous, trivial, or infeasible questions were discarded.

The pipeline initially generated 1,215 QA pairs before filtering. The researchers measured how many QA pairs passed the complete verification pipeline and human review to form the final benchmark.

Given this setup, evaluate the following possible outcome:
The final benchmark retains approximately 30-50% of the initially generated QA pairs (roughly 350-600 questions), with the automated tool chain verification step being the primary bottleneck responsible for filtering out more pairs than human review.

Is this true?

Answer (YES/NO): NO